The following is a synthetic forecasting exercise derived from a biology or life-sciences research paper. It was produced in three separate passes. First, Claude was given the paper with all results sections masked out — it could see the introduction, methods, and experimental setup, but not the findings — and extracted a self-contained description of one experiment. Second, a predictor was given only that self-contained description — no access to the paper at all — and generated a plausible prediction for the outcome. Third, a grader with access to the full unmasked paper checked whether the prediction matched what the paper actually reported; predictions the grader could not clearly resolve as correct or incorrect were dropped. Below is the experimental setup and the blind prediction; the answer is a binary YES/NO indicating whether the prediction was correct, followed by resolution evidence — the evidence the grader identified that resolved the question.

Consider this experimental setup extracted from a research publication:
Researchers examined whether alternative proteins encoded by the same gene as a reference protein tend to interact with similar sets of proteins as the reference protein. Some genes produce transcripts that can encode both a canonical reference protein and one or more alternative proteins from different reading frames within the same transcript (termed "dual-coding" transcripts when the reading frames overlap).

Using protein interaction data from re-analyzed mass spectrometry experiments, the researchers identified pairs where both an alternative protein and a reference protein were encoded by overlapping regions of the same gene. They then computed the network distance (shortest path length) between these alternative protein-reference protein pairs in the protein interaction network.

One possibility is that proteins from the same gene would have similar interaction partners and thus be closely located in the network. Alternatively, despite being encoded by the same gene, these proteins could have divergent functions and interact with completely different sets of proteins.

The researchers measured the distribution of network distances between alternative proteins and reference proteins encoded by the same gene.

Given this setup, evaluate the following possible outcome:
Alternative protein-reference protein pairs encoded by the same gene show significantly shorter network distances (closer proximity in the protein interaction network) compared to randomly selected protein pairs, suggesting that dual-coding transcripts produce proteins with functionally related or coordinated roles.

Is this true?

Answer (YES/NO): NO